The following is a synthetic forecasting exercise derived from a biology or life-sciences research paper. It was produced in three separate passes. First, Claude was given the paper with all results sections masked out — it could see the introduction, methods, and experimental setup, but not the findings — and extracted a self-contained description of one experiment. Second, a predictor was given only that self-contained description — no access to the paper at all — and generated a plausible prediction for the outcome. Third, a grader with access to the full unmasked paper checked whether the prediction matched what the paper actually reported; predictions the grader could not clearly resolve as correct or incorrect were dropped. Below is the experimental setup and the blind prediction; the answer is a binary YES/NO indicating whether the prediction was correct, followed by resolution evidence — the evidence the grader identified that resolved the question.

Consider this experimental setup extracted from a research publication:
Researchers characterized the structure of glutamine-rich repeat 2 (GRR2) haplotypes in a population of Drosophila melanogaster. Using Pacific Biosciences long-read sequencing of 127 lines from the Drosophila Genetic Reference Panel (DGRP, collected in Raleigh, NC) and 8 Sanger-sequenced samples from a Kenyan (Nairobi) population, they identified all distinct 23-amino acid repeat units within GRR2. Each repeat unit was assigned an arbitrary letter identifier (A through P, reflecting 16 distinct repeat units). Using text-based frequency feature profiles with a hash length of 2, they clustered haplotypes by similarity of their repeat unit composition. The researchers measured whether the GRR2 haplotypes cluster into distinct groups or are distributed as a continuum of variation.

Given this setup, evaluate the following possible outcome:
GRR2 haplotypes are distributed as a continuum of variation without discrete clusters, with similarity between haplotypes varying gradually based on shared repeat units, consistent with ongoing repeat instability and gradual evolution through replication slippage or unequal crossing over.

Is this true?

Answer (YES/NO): NO